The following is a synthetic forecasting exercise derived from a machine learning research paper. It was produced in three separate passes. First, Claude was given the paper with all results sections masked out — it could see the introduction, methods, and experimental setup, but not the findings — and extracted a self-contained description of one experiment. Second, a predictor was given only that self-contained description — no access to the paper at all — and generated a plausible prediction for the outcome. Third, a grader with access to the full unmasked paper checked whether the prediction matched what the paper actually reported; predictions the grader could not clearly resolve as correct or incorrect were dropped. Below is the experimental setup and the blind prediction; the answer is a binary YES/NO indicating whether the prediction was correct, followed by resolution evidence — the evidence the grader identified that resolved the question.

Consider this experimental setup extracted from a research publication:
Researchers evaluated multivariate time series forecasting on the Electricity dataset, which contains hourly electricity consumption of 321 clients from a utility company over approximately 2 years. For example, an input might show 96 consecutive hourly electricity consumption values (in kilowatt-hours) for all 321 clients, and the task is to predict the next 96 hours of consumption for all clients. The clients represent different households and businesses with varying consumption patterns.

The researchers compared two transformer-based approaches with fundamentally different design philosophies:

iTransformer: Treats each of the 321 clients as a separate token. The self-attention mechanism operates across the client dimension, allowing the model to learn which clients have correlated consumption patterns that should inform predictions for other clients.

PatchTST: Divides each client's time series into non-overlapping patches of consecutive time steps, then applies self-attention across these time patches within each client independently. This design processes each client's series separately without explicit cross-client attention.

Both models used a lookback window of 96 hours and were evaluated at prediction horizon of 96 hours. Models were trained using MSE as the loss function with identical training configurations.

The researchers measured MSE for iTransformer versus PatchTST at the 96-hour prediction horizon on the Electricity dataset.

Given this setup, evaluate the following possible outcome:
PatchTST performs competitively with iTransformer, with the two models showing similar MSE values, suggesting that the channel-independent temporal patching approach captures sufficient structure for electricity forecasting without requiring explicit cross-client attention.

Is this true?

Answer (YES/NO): NO